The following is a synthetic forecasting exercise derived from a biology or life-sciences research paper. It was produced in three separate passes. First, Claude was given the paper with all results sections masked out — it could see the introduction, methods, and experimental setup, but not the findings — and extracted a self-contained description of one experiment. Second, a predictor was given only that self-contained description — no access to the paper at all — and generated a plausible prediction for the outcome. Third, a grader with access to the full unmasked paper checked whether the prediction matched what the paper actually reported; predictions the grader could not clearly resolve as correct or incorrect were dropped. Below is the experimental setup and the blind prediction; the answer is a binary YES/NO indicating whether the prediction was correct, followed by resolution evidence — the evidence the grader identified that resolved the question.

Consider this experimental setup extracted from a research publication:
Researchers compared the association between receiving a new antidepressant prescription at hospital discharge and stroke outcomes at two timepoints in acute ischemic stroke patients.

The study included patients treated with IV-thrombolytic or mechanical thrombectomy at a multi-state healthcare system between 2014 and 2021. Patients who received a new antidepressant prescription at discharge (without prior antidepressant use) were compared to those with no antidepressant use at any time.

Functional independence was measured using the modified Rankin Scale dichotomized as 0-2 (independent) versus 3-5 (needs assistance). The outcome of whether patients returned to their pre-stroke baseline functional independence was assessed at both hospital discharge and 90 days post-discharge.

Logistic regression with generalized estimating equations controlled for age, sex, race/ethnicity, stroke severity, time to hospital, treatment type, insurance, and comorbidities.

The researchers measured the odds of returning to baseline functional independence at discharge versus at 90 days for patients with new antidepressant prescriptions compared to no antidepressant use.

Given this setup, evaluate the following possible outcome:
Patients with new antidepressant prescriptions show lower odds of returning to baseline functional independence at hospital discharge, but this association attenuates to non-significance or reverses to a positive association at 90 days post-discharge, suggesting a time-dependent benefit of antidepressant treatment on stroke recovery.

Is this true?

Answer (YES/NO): NO